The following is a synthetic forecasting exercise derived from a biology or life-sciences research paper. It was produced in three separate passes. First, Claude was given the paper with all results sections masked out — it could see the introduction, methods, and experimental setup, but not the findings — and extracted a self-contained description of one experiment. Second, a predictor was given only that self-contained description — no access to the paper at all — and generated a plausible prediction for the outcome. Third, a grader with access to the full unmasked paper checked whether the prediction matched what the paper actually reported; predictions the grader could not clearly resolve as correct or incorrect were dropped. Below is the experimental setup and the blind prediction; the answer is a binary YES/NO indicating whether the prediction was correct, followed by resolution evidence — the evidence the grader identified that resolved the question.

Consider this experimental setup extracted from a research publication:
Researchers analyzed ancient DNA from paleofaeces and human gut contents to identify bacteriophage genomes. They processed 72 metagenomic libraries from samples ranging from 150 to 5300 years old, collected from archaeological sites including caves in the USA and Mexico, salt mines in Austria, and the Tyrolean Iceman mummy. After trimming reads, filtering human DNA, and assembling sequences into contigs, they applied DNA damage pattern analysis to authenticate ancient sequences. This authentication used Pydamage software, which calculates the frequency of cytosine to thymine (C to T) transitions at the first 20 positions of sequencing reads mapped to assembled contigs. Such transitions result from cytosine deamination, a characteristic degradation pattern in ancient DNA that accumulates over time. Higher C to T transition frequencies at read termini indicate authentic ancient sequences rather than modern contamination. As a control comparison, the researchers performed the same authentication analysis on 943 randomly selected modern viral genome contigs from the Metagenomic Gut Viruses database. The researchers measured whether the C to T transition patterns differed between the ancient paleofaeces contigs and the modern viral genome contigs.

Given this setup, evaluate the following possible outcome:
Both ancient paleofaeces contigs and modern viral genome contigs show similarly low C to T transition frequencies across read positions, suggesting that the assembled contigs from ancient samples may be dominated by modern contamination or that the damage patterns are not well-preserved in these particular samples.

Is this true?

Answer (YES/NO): NO